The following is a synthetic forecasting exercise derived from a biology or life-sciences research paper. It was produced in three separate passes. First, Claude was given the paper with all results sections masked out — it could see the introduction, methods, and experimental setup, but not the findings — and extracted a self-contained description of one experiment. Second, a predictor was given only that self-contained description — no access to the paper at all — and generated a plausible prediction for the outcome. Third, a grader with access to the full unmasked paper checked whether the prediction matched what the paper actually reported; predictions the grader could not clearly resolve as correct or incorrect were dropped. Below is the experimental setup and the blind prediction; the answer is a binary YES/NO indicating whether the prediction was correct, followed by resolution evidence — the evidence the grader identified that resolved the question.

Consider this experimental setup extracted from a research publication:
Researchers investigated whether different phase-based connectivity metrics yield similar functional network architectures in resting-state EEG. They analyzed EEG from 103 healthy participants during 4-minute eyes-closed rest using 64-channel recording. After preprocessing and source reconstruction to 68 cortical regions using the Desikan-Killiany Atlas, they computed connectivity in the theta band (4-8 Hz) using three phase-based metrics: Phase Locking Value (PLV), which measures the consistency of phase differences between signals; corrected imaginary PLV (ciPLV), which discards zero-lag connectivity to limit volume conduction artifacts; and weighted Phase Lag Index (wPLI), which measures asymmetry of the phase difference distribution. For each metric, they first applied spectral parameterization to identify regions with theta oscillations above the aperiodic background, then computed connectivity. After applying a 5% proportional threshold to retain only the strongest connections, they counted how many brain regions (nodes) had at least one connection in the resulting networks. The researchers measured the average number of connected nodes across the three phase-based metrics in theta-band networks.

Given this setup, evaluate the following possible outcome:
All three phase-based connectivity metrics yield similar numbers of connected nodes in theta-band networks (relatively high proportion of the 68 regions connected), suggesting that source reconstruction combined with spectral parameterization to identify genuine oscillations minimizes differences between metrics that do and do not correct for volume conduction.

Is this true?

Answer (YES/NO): NO